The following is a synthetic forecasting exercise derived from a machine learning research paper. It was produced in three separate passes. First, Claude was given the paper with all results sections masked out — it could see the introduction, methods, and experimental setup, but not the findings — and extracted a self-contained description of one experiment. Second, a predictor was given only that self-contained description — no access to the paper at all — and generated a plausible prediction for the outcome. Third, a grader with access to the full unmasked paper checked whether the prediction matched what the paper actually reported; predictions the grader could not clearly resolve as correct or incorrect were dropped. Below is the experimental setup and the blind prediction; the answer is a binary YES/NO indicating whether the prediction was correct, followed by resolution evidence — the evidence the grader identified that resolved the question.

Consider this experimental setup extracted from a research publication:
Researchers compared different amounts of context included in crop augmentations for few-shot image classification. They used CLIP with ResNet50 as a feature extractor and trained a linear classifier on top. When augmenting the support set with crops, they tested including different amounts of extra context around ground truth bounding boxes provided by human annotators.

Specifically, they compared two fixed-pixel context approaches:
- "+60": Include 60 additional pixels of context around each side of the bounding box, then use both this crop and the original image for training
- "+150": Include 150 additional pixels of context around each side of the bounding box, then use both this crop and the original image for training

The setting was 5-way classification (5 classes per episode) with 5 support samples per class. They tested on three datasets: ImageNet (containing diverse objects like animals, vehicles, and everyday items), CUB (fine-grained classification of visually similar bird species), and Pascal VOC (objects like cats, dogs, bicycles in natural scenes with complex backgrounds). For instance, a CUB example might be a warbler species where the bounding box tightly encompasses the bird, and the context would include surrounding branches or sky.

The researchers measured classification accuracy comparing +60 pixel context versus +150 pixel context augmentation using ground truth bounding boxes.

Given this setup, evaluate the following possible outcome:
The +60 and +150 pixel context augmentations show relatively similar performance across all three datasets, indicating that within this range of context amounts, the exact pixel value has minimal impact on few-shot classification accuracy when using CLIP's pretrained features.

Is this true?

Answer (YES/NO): NO